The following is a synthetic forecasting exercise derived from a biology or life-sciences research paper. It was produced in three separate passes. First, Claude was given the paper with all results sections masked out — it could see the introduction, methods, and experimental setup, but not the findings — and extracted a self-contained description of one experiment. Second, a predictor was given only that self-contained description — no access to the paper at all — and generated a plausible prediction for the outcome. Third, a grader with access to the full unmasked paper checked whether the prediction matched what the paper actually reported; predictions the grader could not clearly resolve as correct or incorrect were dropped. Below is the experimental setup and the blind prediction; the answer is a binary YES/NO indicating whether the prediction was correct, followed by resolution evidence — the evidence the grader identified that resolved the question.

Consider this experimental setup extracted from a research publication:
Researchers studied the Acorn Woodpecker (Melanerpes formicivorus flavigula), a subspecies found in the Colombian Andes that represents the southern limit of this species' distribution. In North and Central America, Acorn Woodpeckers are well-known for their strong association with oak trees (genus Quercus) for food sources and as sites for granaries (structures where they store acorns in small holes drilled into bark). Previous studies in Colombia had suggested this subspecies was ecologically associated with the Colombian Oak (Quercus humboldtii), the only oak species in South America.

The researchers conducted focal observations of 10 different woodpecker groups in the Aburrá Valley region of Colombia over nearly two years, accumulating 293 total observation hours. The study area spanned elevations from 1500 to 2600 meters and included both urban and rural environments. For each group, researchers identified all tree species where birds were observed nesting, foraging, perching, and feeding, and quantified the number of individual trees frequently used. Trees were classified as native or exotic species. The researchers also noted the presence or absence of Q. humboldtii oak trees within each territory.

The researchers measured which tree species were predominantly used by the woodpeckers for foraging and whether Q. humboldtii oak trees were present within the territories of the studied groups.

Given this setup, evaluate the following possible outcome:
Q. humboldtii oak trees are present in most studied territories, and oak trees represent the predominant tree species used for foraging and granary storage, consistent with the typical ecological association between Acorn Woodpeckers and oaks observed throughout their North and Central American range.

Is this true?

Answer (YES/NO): NO